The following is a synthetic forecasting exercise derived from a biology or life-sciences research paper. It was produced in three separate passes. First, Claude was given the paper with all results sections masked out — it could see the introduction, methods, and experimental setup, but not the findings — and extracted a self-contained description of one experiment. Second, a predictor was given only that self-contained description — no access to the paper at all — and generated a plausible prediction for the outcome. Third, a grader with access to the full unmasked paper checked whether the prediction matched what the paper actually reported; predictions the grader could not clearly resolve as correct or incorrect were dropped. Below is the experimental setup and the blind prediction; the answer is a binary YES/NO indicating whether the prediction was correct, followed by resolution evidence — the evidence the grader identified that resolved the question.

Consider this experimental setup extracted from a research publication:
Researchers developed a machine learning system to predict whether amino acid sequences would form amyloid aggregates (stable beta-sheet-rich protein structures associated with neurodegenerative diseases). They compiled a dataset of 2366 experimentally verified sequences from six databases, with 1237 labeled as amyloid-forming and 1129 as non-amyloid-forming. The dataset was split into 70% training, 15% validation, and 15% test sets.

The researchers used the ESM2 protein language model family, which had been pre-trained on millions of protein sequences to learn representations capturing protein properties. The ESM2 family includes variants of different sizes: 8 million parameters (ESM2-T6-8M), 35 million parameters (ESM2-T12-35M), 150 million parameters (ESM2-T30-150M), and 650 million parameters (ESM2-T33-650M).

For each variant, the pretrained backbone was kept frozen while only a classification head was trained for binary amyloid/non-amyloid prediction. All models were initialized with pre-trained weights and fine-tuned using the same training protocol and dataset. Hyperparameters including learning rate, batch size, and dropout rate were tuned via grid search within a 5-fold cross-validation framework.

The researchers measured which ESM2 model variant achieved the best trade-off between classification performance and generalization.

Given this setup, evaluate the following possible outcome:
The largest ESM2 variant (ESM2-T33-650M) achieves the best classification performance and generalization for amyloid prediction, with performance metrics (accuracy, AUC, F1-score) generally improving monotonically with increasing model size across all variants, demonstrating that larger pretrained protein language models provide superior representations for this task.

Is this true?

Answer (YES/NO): NO